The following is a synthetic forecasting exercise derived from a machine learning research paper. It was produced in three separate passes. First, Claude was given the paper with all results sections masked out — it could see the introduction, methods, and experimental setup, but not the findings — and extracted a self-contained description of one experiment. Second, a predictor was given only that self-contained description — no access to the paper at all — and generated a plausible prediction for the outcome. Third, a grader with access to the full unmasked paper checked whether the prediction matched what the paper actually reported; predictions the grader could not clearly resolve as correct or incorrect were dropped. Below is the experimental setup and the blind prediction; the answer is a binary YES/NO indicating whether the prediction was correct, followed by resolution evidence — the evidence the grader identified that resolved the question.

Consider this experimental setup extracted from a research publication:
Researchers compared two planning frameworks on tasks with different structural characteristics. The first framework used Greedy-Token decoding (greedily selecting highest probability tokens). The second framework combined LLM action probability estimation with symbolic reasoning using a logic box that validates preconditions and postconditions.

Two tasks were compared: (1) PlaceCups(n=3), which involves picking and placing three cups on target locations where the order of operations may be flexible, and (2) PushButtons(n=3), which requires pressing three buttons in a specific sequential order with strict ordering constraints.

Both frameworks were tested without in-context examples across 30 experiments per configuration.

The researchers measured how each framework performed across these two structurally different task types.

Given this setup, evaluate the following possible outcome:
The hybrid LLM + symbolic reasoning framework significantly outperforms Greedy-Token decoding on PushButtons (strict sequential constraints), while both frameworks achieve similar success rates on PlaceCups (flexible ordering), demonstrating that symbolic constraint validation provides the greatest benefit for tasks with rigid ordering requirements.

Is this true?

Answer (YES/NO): NO